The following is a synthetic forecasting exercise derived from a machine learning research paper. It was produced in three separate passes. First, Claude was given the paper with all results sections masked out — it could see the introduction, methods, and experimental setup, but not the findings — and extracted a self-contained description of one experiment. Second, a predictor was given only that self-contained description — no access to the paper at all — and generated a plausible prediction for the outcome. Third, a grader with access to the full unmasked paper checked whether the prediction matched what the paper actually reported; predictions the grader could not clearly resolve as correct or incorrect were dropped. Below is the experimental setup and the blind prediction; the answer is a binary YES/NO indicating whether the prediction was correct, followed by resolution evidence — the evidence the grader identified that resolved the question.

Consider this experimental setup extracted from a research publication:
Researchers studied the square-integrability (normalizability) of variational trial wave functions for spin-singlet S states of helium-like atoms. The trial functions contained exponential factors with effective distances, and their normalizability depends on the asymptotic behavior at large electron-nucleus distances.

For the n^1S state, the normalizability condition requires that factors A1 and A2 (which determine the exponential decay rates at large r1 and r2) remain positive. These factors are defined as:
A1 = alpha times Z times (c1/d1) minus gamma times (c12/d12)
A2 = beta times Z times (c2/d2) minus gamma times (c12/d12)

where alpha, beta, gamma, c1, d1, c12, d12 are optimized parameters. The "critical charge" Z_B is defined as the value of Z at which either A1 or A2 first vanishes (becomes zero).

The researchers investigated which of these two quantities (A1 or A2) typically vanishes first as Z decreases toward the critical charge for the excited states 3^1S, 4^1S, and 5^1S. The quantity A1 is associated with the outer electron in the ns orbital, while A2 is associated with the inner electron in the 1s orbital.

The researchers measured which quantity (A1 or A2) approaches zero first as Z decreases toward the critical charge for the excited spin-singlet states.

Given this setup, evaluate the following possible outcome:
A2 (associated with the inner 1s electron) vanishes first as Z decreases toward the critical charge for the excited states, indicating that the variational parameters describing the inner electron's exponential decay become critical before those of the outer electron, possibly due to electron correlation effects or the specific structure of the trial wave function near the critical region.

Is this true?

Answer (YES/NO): NO